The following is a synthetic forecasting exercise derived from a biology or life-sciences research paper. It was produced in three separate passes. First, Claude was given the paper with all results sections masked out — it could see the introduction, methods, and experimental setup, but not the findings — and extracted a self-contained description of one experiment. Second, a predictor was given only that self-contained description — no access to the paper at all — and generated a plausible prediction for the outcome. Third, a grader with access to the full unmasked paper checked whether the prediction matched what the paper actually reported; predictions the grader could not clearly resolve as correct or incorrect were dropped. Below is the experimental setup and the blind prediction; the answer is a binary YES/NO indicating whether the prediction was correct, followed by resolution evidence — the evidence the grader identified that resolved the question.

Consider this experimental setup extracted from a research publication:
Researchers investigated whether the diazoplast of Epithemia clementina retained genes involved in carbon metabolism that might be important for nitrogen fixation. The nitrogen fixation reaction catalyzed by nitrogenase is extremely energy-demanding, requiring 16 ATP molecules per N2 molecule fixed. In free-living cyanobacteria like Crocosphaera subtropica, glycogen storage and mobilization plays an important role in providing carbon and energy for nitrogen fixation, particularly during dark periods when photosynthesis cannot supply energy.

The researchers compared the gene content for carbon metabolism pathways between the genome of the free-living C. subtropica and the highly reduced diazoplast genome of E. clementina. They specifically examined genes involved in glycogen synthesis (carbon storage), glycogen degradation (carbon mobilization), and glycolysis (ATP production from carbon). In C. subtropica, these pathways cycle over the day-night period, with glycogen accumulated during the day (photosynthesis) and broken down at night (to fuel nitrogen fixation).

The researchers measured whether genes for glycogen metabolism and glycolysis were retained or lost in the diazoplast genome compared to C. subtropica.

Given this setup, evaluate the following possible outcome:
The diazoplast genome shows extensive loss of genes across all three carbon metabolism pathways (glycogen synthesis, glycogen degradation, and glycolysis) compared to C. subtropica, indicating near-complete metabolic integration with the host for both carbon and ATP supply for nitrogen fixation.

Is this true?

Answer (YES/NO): NO